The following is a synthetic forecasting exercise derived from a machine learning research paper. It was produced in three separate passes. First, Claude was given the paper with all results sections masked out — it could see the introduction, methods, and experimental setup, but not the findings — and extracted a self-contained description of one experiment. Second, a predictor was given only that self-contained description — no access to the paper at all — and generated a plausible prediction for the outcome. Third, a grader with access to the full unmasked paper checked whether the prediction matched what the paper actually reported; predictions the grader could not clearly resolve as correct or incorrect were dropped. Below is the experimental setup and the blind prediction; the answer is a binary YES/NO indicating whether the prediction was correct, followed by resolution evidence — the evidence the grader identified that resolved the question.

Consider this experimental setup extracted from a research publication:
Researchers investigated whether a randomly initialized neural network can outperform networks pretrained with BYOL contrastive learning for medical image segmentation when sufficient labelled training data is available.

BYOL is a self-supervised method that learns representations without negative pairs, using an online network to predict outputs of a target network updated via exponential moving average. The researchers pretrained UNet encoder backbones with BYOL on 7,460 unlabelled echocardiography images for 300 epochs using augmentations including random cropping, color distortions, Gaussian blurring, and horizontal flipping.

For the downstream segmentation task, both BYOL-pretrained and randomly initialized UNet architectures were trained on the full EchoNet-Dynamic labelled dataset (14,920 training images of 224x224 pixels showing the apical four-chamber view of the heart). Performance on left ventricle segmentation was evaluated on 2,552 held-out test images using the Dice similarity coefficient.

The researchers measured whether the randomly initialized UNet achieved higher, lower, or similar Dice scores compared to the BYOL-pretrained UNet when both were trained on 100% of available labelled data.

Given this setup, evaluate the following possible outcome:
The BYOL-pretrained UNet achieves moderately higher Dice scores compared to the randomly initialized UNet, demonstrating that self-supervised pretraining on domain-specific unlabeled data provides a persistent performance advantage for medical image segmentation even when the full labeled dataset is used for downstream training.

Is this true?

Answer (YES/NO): NO